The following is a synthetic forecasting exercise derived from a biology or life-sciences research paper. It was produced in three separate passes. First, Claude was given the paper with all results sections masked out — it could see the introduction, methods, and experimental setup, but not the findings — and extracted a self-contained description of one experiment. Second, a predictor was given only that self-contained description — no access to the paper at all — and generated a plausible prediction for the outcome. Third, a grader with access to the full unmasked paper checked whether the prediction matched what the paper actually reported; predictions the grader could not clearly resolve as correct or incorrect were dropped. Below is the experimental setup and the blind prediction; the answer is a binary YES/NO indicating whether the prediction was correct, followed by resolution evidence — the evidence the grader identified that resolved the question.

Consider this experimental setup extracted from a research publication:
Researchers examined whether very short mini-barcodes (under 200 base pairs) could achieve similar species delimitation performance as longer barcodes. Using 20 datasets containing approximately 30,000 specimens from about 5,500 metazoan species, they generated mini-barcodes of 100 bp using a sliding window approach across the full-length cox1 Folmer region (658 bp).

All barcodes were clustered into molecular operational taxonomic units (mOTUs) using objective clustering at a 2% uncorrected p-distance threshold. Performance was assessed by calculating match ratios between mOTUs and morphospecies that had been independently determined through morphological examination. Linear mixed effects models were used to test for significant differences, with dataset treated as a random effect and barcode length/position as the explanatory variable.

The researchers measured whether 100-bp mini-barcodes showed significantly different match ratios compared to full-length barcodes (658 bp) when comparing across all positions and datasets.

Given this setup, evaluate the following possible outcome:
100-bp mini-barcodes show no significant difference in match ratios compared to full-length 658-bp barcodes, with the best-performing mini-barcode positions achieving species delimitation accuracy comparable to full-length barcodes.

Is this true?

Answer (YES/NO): NO